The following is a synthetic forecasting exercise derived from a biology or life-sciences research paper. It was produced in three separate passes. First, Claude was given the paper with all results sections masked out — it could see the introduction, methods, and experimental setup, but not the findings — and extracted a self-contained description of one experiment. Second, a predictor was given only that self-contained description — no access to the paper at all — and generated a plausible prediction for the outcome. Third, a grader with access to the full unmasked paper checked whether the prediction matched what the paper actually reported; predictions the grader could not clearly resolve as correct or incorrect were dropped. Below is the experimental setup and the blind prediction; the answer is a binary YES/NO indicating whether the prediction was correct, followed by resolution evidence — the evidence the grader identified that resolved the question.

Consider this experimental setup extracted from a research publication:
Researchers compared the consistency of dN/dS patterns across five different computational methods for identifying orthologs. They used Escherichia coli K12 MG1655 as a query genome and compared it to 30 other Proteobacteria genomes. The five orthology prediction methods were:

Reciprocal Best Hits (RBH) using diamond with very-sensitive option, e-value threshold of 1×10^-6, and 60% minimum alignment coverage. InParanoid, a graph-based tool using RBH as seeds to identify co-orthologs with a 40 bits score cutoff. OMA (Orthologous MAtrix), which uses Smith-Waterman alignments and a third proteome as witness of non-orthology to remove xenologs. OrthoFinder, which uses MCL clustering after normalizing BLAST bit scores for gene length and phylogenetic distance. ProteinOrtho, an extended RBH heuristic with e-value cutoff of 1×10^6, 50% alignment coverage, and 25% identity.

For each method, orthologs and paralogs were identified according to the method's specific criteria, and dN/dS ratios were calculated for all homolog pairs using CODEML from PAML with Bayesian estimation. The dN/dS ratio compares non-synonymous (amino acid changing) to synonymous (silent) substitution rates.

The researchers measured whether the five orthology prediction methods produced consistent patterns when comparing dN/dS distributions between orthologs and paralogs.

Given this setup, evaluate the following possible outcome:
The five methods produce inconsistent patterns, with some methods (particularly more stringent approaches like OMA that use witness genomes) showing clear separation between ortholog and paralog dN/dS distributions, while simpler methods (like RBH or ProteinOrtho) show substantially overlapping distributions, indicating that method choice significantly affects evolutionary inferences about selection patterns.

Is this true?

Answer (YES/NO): NO